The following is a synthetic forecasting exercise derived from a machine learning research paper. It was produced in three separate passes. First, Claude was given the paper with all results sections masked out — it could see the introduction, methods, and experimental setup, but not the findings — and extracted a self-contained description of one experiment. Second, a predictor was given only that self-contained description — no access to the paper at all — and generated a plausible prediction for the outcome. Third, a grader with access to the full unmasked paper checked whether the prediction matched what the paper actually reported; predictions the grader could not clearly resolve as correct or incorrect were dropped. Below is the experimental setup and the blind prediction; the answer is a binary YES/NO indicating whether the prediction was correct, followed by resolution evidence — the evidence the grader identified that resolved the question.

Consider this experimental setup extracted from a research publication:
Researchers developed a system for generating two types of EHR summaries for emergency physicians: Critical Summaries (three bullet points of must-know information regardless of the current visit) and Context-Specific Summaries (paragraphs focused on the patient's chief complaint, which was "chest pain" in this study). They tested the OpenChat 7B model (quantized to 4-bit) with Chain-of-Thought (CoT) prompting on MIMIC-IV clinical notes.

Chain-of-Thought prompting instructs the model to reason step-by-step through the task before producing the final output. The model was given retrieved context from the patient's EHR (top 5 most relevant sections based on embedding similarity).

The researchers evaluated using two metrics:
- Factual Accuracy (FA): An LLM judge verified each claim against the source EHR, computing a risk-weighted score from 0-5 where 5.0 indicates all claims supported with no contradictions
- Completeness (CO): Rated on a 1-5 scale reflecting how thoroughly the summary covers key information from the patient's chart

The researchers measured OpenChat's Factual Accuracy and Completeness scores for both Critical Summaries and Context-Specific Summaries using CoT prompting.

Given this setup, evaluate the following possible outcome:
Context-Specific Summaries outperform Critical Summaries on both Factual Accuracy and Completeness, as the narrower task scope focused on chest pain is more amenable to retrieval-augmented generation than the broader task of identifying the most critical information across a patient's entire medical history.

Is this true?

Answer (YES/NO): NO